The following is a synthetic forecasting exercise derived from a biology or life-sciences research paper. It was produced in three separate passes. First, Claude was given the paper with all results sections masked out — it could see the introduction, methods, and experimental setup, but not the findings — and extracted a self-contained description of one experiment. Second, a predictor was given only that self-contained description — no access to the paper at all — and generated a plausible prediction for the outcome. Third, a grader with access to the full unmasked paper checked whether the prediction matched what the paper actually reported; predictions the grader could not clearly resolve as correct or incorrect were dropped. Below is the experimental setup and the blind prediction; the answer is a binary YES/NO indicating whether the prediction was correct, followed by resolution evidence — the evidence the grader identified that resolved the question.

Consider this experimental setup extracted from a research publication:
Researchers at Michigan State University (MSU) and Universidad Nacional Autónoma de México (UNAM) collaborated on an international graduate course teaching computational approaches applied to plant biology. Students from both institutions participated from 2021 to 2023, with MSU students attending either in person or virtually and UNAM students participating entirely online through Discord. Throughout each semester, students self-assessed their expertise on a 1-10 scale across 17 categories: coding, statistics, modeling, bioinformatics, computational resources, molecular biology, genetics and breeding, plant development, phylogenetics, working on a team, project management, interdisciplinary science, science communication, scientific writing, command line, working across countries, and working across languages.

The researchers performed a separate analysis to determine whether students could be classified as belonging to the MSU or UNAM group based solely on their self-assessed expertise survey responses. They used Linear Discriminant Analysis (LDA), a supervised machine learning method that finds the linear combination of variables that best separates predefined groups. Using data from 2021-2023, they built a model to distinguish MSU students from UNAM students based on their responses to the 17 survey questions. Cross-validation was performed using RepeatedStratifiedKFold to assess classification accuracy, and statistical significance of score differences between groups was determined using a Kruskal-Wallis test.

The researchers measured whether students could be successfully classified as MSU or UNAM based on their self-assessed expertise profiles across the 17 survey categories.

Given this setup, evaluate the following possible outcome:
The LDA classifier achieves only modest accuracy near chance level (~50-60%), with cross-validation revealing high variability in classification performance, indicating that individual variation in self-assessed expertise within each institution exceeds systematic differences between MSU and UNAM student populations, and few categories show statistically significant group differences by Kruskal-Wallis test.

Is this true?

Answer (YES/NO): NO